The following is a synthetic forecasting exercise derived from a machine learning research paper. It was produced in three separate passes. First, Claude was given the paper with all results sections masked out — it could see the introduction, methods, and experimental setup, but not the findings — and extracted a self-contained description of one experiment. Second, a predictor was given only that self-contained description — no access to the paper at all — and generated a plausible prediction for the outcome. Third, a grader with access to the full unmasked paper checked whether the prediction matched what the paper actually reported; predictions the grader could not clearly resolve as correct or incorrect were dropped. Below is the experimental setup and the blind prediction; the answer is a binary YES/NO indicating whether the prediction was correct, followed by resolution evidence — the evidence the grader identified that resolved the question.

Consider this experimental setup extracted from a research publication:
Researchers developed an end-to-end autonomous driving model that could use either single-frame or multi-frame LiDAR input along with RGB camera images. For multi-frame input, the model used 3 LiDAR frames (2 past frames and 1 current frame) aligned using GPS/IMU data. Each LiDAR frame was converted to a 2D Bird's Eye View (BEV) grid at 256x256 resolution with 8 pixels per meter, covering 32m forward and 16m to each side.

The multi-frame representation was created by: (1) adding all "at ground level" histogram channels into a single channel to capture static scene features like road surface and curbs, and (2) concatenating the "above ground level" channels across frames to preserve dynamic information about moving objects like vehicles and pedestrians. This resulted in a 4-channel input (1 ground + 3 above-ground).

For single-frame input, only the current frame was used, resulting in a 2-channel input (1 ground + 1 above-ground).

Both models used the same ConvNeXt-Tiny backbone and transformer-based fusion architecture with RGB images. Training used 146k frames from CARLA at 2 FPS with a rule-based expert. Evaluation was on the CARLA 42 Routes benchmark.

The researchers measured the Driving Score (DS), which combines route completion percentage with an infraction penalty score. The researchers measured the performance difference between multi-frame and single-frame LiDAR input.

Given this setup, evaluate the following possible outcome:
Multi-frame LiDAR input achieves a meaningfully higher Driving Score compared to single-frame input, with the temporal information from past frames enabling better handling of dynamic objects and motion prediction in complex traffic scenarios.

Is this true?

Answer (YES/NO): YES